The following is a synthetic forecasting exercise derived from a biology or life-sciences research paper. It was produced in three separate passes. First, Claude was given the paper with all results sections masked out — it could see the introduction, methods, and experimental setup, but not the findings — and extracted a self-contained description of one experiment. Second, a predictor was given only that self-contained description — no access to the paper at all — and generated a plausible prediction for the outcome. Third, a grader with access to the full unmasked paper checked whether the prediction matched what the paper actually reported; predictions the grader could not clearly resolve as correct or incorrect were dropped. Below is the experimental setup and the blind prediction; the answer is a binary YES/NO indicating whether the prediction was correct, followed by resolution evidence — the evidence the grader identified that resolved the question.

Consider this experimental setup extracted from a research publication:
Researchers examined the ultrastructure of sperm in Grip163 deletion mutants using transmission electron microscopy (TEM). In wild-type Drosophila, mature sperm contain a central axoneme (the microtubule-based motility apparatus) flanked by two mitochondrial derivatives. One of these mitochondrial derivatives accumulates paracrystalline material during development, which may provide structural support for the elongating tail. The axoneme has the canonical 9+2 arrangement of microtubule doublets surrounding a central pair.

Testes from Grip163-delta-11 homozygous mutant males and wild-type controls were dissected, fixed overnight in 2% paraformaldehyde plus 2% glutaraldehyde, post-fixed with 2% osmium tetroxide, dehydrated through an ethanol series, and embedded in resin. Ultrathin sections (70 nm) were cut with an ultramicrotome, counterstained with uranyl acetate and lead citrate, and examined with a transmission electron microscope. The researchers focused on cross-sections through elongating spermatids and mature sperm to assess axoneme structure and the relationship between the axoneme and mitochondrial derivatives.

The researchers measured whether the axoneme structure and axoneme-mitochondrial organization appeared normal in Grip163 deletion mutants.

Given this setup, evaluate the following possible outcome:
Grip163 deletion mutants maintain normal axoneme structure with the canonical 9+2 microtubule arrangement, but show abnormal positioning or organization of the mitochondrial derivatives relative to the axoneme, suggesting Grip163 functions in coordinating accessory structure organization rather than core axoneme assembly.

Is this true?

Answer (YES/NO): NO